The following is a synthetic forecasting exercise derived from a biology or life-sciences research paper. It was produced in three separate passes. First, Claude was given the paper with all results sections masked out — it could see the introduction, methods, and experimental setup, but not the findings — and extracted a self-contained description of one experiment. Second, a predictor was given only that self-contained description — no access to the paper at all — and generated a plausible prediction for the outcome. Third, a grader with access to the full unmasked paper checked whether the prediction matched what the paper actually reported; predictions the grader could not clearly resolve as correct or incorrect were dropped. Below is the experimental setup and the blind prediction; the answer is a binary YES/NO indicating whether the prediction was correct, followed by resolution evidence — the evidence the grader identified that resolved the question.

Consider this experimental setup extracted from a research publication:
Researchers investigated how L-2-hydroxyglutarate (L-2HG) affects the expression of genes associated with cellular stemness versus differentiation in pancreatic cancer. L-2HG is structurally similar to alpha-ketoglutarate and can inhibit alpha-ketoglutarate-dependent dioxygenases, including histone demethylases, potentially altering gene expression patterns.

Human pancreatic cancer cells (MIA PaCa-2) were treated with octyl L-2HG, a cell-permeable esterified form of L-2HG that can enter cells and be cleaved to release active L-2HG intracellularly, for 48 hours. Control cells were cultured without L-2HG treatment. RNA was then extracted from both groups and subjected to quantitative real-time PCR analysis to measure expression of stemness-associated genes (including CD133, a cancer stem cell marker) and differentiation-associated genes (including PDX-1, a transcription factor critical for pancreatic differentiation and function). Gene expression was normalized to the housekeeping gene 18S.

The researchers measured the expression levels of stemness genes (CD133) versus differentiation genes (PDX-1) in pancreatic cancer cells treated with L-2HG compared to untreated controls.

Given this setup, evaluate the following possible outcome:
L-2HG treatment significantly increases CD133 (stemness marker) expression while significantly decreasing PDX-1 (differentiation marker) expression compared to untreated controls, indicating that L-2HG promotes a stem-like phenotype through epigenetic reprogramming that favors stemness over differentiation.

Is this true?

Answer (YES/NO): YES